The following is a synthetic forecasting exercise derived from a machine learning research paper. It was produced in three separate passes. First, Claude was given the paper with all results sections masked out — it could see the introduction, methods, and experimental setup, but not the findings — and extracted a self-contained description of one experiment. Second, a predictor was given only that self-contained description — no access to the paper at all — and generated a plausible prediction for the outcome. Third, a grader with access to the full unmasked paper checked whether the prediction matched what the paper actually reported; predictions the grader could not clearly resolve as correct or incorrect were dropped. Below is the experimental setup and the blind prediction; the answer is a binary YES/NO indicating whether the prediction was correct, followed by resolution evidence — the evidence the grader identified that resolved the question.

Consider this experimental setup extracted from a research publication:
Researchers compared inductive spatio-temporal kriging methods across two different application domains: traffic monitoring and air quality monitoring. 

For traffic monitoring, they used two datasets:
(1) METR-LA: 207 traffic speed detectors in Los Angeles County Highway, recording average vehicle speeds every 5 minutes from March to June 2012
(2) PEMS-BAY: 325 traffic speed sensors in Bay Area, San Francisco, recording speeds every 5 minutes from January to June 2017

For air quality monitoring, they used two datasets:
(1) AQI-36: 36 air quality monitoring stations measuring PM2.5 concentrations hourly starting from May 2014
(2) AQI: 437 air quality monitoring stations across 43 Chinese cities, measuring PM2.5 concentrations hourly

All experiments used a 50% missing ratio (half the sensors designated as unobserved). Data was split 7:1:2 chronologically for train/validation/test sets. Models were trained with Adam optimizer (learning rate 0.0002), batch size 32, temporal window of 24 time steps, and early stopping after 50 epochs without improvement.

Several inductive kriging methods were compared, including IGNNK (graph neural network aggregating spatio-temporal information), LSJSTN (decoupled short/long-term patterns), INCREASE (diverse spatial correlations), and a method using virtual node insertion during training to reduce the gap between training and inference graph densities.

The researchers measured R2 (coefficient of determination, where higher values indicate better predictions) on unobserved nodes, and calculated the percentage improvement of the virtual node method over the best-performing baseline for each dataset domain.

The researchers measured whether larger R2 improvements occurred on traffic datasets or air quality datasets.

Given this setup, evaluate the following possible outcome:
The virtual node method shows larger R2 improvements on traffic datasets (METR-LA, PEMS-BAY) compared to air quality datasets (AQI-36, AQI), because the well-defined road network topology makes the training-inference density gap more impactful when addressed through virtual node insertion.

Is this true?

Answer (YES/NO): NO